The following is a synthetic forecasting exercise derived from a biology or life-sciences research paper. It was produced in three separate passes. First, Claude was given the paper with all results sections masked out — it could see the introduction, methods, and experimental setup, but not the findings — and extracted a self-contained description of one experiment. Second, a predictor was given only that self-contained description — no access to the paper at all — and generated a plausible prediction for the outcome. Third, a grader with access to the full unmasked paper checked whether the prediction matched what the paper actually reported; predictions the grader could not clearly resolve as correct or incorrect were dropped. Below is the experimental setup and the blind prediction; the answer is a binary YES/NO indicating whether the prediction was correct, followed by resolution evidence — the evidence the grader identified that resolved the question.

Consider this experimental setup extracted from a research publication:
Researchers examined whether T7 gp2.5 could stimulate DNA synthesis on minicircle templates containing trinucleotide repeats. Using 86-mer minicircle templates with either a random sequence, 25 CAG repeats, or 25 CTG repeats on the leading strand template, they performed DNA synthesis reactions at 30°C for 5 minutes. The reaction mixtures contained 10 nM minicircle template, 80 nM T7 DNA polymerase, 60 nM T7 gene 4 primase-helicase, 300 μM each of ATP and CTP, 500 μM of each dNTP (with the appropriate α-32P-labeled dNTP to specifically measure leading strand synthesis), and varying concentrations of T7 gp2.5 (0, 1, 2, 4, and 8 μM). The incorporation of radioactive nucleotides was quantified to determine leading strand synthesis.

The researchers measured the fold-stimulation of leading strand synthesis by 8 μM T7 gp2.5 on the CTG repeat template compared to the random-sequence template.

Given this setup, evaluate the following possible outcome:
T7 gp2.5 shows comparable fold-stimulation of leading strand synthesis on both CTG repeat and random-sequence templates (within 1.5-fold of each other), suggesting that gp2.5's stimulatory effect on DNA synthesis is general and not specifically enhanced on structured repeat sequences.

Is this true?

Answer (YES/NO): NO